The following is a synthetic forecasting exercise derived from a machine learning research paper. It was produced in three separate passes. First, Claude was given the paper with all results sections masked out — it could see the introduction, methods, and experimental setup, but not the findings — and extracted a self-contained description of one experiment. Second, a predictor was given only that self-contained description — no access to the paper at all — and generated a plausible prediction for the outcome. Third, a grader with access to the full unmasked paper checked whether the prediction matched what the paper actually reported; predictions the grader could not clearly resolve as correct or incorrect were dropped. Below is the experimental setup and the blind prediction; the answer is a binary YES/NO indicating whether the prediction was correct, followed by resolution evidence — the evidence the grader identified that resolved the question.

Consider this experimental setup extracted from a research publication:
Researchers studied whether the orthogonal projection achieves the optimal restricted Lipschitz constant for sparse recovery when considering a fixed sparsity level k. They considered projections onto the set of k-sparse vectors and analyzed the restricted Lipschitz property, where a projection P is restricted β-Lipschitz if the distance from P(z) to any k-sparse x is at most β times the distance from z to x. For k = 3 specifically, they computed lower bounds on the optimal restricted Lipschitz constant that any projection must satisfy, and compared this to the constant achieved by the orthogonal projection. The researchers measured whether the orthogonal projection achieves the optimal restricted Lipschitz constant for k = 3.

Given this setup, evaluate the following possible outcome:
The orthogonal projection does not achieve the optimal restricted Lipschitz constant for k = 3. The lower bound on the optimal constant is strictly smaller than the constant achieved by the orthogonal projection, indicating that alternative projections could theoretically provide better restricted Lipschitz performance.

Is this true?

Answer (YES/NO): NO